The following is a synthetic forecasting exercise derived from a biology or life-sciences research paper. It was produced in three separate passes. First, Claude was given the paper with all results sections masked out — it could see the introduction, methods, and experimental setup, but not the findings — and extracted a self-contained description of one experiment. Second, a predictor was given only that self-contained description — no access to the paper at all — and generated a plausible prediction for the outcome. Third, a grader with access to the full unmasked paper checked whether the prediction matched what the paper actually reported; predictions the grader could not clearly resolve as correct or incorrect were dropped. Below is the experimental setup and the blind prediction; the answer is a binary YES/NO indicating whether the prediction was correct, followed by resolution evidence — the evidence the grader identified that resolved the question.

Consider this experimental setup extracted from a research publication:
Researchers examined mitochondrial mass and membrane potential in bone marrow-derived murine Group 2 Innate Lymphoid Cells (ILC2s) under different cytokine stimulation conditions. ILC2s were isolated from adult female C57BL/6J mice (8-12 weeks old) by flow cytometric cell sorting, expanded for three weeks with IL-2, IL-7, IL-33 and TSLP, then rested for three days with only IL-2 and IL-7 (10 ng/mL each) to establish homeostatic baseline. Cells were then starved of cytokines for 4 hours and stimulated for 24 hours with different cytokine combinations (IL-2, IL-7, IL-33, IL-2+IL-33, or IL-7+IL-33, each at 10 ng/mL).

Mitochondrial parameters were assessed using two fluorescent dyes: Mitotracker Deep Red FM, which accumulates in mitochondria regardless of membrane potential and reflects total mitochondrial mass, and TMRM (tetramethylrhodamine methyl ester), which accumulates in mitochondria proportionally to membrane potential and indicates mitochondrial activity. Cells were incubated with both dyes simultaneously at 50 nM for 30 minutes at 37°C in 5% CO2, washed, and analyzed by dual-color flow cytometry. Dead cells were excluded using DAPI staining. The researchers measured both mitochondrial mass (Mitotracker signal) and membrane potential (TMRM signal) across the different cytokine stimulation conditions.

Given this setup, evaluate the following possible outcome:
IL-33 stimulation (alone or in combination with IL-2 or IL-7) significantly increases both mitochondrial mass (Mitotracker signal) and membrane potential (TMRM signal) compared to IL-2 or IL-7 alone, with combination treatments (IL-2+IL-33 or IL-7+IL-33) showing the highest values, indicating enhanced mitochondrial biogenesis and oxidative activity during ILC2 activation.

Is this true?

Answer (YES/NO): NO